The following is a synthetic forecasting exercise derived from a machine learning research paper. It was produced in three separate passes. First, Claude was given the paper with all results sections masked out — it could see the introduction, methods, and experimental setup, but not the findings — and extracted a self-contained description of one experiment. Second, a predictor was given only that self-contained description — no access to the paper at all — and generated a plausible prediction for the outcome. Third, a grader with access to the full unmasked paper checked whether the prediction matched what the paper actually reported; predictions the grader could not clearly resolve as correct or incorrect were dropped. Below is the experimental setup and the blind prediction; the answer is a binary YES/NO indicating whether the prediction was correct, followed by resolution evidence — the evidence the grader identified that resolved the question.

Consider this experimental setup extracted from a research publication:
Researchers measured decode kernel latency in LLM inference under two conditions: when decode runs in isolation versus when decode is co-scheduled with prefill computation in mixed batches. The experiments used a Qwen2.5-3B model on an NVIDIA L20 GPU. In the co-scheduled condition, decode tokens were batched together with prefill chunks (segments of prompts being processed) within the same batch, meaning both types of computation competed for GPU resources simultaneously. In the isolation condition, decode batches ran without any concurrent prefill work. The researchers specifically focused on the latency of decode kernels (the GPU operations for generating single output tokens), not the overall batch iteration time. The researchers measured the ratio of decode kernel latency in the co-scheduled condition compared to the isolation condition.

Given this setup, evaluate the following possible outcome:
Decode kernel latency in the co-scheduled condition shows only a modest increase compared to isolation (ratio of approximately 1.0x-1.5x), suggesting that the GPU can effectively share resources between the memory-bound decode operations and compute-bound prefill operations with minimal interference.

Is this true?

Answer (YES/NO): NO